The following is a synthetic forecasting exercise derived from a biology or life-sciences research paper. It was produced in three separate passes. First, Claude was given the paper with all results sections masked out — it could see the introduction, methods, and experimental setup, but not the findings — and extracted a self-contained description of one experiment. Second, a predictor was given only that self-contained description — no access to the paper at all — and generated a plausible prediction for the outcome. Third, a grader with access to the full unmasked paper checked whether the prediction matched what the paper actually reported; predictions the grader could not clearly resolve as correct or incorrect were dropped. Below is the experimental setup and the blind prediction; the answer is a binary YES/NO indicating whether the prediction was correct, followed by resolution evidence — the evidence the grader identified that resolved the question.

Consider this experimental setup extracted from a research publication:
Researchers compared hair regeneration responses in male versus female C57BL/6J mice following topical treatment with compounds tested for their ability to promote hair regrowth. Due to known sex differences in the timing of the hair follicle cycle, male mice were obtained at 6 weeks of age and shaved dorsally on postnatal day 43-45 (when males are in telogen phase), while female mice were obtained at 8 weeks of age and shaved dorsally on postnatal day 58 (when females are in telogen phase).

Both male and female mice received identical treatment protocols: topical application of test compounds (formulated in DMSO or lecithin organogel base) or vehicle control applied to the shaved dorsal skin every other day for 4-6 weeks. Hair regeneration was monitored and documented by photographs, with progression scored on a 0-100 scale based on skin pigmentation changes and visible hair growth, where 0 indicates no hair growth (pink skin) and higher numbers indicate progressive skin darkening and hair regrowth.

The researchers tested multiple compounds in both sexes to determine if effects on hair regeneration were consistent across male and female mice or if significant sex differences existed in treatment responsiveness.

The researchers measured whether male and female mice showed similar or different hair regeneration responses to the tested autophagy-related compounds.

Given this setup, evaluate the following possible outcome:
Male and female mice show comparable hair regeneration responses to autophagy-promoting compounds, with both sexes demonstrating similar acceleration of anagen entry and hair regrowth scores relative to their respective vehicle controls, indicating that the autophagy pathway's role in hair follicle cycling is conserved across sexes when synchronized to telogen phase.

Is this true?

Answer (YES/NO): YES